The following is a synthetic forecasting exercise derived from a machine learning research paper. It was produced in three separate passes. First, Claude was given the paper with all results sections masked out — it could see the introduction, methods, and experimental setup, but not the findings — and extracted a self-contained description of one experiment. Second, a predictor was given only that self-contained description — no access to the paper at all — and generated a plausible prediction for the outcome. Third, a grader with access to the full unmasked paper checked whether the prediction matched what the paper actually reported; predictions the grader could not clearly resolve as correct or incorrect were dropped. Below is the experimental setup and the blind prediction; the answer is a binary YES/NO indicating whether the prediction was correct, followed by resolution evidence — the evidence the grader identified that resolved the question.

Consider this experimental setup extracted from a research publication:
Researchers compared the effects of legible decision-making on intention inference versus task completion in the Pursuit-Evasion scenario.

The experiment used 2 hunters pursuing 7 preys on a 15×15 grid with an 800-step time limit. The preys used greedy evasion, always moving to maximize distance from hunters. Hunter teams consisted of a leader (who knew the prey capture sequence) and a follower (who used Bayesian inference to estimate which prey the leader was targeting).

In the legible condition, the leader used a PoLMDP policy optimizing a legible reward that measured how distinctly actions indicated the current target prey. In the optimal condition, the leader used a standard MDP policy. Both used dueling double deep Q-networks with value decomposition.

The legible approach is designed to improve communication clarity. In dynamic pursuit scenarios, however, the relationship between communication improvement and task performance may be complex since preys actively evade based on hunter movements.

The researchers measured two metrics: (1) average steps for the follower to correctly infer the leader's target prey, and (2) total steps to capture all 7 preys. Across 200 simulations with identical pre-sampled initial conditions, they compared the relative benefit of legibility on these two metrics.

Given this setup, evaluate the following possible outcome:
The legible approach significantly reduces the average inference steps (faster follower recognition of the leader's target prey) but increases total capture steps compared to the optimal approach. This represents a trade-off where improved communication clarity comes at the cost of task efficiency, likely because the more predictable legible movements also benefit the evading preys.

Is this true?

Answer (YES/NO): NO